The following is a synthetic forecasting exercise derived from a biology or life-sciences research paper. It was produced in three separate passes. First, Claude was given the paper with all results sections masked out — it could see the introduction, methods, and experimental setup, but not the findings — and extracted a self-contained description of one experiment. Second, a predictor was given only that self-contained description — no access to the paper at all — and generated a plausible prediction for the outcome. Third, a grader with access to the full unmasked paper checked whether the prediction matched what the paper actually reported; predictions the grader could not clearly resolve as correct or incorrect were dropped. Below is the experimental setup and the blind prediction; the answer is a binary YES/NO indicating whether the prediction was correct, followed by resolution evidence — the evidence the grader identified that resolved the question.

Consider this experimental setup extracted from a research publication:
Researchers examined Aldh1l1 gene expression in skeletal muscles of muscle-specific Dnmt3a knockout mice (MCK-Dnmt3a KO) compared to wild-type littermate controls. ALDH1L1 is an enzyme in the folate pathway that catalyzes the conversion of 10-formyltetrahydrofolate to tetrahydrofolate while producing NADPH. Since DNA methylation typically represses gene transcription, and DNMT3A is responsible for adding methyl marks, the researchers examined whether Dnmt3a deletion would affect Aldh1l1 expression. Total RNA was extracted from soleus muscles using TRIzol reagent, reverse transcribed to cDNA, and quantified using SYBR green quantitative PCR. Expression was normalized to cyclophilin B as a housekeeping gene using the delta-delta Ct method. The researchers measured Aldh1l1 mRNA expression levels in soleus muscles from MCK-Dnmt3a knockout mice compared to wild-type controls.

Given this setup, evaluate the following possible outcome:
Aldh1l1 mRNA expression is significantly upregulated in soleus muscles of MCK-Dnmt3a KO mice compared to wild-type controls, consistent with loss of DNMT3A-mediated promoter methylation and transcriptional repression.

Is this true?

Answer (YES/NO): YES